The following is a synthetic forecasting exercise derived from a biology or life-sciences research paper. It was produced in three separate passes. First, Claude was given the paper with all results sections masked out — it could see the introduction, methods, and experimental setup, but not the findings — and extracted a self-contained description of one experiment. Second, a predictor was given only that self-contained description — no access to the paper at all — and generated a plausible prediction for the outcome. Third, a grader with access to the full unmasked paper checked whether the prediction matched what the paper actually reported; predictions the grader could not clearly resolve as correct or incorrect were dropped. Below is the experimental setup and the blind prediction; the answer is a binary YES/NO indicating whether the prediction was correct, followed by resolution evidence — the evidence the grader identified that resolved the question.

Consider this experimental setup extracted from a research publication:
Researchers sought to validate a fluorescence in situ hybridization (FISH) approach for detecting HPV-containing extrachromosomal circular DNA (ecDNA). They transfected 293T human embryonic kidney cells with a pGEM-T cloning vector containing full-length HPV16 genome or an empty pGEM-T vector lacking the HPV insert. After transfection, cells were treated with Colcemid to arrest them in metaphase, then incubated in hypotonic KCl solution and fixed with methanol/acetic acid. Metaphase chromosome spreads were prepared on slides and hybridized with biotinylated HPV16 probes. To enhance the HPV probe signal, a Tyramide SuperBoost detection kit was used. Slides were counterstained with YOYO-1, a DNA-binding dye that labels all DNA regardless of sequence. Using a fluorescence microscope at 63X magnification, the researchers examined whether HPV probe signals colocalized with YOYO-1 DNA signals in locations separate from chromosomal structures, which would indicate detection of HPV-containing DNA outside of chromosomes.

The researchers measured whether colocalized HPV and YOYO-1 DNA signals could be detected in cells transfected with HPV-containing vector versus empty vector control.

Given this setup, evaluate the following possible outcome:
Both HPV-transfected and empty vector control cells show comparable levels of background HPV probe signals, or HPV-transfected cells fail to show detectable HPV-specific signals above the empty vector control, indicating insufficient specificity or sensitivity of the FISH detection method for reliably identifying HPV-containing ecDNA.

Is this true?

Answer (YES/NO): NO